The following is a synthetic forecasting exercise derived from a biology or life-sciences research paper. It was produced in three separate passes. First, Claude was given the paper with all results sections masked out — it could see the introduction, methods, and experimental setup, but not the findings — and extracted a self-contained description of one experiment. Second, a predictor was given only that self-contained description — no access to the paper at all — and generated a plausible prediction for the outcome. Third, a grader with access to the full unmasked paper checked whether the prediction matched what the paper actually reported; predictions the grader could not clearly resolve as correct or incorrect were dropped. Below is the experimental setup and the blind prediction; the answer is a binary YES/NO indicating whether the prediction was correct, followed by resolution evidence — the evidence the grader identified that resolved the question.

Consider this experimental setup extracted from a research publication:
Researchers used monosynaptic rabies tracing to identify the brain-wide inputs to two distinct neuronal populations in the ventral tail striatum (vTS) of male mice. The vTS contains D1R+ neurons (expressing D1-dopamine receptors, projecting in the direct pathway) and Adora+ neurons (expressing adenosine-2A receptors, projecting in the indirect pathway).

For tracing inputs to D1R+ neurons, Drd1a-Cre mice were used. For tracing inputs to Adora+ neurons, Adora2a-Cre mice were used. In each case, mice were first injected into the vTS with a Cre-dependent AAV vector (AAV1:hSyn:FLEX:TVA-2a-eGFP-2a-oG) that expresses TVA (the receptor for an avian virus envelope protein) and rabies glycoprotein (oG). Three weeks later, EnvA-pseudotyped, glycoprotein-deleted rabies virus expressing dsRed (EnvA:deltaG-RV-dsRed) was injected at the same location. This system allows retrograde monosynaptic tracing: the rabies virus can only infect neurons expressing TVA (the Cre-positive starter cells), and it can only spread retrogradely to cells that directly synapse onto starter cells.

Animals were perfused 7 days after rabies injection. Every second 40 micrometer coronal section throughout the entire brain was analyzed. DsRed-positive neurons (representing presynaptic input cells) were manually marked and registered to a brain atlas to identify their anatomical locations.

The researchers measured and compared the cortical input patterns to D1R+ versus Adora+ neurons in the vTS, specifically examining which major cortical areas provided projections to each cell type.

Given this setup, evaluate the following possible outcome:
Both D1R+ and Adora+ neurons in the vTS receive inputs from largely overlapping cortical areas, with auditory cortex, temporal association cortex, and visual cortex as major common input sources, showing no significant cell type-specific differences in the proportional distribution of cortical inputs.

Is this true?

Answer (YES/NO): NO